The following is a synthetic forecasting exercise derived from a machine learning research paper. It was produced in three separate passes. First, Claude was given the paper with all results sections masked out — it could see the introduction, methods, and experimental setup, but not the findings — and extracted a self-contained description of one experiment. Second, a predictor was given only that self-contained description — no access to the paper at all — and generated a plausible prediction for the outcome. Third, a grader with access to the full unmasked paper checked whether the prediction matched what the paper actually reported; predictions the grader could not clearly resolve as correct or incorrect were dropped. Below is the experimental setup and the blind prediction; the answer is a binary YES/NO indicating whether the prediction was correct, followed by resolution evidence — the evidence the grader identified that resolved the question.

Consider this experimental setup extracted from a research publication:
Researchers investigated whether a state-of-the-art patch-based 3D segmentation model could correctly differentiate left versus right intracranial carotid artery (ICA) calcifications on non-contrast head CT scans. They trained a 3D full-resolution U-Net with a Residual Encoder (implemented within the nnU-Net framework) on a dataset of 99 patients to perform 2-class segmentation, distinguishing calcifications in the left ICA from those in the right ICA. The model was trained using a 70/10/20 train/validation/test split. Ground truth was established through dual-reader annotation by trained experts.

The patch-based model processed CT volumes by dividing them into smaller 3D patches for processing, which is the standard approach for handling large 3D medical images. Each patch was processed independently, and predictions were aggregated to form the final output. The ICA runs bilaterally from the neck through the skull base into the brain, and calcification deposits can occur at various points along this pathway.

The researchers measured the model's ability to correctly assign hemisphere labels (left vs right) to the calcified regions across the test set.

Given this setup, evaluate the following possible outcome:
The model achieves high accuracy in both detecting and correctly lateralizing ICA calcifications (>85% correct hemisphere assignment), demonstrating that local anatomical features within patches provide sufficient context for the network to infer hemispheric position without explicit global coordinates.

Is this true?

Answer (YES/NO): NO